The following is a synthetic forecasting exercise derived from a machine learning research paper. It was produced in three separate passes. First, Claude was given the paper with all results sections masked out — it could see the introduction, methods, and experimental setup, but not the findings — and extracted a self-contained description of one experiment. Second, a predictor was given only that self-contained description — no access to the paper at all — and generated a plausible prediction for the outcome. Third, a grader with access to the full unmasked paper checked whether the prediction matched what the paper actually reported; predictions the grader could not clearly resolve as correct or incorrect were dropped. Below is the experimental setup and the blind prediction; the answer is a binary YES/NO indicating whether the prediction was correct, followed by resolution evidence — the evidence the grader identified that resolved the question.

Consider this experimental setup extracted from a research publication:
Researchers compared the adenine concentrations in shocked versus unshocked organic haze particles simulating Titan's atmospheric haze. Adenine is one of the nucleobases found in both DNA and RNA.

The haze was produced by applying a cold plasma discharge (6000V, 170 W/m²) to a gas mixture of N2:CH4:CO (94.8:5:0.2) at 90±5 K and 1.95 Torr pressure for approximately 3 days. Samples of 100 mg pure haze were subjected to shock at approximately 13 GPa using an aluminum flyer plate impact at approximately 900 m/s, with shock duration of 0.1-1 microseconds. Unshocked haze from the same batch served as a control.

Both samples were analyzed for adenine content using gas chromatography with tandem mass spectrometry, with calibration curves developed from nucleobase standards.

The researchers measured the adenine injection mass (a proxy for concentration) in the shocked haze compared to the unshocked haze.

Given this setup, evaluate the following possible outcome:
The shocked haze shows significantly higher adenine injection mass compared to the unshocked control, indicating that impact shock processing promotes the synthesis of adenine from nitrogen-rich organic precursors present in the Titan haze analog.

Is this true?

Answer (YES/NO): NO